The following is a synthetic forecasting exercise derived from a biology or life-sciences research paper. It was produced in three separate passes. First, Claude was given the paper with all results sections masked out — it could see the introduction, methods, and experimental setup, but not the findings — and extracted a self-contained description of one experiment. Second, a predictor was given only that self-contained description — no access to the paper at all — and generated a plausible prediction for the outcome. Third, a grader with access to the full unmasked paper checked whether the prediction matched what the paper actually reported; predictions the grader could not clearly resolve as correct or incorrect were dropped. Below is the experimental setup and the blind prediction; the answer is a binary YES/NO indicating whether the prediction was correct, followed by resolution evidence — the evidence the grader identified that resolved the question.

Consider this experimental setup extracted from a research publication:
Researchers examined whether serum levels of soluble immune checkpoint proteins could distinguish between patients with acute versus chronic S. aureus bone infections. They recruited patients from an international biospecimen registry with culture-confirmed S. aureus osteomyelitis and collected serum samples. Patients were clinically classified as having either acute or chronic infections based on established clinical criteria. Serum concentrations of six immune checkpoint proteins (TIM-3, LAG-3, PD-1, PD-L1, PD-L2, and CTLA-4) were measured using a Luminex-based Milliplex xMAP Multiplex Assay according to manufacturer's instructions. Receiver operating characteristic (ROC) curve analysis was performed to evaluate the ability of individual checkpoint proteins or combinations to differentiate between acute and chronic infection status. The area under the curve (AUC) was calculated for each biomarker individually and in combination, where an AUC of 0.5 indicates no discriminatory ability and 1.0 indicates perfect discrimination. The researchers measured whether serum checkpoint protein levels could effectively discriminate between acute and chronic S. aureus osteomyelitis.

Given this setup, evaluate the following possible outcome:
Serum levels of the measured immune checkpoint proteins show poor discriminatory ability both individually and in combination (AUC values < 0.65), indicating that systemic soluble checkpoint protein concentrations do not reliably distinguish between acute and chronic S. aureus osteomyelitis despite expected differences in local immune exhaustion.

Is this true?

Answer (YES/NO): YES